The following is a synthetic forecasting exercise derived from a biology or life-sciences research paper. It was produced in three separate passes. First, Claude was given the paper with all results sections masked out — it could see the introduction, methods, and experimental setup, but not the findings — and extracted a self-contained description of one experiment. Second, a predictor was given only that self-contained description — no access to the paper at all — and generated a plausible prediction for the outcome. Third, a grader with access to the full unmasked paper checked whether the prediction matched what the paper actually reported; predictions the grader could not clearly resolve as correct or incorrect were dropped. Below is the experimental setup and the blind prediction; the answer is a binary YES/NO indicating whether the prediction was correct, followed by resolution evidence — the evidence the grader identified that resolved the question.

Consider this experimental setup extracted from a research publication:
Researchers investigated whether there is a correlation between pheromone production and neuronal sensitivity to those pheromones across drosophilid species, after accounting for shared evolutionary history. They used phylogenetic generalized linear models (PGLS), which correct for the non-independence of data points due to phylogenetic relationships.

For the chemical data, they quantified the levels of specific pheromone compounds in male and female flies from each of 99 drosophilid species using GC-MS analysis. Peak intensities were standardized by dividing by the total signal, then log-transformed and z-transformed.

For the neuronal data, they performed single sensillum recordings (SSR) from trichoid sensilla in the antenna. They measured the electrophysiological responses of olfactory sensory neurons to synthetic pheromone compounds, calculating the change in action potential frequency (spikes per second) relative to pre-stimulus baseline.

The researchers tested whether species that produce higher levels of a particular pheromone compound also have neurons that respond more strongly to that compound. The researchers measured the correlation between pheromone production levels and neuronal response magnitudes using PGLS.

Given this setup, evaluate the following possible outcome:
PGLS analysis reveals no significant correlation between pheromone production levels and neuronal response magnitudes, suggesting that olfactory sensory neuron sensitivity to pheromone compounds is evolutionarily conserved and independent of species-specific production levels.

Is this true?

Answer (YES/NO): NO